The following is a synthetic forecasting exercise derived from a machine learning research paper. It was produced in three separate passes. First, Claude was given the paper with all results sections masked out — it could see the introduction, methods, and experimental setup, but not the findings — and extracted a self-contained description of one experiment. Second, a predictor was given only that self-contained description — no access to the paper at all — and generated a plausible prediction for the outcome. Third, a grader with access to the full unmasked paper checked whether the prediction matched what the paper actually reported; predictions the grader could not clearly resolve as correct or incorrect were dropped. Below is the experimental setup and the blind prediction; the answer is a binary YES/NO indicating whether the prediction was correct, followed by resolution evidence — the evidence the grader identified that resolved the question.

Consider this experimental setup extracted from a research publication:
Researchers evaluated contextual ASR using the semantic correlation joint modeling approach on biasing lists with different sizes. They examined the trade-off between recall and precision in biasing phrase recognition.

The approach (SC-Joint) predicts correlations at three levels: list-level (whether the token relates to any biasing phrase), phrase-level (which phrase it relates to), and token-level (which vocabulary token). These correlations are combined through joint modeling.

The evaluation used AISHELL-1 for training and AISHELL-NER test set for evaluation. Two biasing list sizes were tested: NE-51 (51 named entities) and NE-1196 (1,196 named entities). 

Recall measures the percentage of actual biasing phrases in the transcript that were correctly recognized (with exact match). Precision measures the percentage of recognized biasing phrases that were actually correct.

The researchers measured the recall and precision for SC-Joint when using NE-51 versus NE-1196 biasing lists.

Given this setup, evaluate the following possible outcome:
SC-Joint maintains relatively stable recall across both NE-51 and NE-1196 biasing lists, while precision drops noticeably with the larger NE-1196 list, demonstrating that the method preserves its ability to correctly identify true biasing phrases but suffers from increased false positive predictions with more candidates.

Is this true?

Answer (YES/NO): NO